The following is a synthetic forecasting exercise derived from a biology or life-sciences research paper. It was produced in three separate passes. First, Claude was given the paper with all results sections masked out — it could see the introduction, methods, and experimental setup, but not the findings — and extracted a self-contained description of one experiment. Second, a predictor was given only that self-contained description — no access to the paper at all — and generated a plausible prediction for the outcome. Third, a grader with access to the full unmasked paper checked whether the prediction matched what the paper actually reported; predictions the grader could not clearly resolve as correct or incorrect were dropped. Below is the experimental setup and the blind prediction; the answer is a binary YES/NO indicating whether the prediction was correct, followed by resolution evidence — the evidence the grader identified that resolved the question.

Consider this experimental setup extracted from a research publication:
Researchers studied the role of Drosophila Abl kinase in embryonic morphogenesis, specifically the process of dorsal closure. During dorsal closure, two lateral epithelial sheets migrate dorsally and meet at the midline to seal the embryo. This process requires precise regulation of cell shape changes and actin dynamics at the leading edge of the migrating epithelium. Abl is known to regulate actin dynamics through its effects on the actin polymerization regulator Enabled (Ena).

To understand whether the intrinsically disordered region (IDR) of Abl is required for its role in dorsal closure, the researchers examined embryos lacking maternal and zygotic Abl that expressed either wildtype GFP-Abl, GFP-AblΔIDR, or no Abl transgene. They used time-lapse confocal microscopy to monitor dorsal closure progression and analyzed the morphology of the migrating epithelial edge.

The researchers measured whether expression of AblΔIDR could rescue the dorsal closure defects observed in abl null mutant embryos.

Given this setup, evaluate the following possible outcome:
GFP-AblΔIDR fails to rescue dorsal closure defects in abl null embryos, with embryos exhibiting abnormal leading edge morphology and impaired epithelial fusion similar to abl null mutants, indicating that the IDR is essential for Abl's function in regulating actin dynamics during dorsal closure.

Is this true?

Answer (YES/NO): YES